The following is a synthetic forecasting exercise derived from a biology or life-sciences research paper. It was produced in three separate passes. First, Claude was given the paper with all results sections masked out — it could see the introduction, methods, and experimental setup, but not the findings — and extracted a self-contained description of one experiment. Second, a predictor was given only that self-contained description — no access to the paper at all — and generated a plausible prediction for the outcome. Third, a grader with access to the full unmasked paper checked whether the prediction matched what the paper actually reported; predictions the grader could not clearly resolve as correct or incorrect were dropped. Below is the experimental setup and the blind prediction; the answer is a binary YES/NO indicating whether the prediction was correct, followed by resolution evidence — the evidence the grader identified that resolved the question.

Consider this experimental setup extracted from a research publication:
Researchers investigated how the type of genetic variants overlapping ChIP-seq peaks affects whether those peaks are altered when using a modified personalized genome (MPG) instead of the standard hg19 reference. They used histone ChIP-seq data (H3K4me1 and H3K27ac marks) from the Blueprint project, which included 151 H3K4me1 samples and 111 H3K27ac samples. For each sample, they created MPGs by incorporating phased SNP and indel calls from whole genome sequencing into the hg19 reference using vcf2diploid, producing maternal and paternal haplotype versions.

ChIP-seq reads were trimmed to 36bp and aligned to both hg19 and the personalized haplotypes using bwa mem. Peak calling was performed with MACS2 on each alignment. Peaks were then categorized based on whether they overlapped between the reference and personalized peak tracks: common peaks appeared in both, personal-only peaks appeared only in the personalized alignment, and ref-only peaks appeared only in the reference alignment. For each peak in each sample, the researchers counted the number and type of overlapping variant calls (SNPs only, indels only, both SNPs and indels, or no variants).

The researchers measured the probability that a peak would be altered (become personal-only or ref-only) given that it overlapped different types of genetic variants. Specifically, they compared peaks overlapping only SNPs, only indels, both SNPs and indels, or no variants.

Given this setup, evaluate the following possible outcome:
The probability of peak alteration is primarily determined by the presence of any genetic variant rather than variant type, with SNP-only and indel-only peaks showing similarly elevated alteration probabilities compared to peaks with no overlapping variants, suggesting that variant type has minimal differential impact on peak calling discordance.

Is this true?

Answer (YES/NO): NO